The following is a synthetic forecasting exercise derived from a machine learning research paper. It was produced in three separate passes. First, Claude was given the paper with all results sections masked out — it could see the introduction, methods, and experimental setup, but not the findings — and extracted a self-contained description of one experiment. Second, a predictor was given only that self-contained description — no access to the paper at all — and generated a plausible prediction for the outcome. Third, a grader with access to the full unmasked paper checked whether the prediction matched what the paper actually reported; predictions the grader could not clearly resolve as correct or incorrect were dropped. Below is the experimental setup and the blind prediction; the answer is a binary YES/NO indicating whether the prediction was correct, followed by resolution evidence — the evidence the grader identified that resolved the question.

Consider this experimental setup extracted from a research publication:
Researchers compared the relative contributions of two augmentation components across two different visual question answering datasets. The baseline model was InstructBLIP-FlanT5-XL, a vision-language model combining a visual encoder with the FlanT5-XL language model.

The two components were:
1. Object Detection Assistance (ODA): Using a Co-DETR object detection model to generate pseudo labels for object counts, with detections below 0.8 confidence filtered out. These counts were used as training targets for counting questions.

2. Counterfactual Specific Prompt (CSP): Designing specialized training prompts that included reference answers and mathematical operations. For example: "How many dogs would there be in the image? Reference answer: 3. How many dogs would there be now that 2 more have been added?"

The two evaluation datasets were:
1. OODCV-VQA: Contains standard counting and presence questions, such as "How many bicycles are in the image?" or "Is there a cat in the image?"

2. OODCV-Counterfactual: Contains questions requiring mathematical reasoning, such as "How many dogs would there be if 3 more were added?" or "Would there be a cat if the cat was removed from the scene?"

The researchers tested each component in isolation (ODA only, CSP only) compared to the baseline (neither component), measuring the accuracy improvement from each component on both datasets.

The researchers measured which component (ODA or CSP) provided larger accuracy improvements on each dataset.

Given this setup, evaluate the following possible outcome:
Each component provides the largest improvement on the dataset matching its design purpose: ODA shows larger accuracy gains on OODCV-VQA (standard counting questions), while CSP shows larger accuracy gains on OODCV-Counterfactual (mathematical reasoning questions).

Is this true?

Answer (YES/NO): NO